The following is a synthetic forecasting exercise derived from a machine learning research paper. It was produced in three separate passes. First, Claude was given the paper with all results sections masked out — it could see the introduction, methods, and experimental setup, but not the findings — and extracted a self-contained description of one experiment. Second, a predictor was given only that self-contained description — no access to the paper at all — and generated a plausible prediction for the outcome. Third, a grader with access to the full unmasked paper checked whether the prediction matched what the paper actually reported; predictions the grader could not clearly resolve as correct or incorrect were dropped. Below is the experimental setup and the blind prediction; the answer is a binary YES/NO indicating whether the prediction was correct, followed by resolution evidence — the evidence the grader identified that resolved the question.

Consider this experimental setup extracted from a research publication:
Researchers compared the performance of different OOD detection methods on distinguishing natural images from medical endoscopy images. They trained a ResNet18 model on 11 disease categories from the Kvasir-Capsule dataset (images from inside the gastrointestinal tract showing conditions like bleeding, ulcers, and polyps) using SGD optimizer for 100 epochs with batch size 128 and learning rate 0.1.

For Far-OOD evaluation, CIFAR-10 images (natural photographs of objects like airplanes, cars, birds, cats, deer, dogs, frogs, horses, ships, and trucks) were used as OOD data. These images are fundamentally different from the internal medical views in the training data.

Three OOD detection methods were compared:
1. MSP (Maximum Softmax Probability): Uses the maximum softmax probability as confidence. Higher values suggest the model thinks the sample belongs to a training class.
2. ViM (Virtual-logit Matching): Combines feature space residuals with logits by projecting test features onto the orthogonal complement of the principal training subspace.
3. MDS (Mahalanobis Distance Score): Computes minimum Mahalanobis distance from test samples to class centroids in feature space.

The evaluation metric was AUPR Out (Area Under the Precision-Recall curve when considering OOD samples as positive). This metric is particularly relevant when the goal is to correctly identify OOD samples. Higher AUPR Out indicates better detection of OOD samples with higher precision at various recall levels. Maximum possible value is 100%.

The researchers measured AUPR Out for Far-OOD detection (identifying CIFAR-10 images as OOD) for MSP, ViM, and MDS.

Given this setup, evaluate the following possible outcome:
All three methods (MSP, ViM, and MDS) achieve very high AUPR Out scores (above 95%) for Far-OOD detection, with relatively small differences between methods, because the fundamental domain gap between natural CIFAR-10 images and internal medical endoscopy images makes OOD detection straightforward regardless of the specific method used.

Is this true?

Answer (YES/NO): NO